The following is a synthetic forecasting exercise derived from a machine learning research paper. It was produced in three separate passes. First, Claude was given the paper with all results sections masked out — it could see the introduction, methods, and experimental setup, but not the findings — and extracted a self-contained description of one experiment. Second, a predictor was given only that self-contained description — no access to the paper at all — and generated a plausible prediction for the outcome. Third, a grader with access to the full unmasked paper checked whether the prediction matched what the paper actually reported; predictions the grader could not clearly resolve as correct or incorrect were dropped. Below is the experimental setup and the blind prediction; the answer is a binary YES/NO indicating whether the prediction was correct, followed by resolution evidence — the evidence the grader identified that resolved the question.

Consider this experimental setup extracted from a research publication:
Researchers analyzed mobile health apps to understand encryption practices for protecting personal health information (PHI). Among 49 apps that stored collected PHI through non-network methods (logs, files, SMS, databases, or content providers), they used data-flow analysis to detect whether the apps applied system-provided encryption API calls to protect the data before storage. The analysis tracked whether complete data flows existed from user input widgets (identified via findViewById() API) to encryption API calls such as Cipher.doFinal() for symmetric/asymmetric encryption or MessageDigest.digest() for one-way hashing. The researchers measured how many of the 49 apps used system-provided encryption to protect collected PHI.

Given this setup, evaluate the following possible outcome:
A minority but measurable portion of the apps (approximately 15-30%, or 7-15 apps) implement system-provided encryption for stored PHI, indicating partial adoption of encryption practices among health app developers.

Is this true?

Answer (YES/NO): NO